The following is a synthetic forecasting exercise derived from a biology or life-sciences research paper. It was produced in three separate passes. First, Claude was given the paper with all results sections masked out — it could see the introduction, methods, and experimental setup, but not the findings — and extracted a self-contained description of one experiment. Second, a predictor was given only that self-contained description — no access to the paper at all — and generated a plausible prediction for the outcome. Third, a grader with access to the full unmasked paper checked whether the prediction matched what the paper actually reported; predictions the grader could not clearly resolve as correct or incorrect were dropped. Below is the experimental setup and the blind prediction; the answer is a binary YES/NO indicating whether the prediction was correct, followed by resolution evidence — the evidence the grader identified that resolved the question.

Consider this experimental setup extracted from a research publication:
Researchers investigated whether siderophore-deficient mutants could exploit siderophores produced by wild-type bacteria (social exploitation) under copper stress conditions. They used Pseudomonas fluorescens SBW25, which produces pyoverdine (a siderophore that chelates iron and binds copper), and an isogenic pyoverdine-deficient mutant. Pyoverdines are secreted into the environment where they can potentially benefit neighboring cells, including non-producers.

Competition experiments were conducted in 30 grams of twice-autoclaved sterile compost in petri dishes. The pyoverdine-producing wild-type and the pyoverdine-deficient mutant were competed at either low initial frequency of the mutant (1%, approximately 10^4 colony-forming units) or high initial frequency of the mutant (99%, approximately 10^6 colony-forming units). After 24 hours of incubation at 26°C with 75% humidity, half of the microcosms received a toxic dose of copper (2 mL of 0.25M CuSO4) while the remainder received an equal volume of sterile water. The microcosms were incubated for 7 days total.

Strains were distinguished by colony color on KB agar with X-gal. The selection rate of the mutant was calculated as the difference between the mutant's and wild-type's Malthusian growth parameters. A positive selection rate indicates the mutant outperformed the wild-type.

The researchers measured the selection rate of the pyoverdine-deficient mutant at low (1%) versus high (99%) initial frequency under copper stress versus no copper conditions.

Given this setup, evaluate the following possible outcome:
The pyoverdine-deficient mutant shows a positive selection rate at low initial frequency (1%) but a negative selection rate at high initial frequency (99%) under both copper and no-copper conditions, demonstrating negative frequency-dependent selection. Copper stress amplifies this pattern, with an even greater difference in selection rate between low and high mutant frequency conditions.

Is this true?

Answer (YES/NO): NO